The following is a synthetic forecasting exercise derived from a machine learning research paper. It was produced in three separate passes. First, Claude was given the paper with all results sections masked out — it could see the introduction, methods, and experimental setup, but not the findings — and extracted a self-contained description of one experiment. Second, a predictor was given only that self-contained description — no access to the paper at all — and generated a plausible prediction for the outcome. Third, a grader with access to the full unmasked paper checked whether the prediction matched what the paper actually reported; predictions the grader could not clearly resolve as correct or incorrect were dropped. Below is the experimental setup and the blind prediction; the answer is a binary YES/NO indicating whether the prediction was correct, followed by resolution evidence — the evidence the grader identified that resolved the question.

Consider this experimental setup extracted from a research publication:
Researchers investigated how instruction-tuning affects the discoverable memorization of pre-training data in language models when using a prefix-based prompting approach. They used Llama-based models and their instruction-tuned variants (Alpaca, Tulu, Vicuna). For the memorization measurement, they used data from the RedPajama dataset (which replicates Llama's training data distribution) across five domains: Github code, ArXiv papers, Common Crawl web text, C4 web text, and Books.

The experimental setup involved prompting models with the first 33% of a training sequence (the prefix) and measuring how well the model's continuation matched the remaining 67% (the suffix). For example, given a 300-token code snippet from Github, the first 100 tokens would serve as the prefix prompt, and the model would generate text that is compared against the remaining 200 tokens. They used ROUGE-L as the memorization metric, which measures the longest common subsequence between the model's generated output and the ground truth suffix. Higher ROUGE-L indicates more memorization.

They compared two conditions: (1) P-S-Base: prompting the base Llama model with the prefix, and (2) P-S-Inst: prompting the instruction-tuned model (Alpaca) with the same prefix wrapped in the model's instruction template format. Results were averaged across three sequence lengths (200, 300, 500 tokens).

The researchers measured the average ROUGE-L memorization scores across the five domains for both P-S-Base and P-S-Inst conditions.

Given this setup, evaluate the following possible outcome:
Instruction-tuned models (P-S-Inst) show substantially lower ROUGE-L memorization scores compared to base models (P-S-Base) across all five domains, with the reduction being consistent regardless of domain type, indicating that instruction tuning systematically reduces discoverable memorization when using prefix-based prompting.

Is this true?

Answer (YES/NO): NO